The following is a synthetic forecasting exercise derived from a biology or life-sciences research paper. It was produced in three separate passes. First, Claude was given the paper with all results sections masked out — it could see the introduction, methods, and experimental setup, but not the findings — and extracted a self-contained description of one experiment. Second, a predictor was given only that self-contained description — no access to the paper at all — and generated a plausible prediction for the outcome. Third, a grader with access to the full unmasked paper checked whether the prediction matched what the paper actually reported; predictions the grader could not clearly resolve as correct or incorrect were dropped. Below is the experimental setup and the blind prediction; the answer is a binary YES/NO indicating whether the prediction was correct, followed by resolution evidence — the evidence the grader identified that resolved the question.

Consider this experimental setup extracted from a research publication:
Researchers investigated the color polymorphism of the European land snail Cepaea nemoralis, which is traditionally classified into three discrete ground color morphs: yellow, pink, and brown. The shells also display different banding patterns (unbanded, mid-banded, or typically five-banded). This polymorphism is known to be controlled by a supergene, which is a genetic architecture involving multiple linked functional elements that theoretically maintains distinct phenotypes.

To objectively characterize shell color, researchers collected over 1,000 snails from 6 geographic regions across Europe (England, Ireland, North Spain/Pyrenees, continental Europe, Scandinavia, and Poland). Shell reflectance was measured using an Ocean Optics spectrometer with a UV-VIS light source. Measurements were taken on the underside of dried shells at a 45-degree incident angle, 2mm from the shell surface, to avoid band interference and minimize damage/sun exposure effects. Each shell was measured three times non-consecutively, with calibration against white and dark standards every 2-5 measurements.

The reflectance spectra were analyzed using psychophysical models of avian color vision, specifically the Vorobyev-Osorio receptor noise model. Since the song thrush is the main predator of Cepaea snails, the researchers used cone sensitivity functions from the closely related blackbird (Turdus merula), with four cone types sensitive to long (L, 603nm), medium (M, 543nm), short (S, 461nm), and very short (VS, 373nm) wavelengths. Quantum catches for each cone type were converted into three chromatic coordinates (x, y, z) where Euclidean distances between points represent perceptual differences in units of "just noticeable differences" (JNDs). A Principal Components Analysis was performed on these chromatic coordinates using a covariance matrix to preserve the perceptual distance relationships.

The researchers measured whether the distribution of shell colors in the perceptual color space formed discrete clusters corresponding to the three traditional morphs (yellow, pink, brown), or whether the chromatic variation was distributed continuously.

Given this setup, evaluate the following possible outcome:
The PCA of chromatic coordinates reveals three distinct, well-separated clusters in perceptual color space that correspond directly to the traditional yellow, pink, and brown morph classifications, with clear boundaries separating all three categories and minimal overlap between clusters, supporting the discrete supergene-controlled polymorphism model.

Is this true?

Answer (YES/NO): NO